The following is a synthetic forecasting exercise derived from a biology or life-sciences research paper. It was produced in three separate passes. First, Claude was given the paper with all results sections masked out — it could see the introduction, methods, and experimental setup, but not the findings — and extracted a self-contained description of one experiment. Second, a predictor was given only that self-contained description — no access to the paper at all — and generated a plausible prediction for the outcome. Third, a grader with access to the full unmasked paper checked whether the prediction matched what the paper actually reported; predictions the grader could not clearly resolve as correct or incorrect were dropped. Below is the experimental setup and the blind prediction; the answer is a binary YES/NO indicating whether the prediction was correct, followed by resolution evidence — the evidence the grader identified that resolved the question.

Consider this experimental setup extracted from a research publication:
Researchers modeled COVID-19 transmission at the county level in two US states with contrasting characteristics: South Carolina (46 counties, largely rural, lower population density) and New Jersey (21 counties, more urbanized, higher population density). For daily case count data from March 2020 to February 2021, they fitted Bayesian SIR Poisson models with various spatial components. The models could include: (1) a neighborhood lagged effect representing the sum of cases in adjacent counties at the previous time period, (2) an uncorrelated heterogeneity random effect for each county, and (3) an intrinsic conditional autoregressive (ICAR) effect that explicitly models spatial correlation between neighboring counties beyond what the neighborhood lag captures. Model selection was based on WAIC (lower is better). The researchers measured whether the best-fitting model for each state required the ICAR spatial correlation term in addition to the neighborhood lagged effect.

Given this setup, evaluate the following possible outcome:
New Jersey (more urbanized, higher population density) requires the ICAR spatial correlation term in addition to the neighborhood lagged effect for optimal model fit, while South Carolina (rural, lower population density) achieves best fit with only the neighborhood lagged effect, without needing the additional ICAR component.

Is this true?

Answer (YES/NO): YES